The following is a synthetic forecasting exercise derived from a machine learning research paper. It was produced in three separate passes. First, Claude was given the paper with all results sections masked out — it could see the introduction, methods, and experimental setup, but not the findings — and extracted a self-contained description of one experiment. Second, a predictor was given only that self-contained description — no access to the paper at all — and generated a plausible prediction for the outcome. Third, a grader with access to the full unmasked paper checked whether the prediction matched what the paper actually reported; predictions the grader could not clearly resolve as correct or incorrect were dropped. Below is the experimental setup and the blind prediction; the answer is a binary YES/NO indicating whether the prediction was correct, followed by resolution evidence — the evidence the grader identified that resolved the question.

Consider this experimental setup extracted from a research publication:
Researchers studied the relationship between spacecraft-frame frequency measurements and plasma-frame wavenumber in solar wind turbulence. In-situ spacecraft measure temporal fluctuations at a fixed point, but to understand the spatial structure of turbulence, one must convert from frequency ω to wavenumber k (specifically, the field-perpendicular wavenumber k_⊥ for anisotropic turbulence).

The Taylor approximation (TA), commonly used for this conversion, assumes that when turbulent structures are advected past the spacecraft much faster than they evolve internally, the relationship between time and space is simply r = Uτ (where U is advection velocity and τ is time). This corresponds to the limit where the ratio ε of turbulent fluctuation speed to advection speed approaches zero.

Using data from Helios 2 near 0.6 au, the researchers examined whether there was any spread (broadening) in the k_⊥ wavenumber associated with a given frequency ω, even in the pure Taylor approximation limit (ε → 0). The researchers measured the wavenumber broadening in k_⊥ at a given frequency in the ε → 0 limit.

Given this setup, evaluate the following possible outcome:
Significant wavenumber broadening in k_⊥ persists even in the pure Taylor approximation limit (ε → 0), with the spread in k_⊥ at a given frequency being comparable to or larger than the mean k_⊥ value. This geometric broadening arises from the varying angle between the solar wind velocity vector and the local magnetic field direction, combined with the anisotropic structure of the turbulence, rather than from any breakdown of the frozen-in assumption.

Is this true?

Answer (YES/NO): NO